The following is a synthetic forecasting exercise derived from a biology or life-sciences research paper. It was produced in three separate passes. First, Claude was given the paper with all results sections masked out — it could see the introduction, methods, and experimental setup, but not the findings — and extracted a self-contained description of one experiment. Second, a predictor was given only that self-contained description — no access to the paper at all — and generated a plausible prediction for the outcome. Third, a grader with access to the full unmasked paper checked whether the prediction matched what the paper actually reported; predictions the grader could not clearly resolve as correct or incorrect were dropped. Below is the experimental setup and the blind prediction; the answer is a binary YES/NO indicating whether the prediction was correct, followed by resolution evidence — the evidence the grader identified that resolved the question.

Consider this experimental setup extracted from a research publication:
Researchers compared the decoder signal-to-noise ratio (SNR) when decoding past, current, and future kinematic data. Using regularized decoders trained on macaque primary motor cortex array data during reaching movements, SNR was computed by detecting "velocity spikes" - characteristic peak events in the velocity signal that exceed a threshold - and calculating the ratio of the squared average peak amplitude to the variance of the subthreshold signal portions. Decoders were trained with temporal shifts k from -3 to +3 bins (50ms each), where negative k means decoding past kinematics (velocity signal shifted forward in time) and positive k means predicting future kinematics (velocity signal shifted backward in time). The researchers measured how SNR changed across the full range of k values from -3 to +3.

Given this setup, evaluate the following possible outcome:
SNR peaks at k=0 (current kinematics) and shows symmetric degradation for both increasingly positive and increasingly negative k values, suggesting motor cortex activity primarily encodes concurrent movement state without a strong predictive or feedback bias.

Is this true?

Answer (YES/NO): NO